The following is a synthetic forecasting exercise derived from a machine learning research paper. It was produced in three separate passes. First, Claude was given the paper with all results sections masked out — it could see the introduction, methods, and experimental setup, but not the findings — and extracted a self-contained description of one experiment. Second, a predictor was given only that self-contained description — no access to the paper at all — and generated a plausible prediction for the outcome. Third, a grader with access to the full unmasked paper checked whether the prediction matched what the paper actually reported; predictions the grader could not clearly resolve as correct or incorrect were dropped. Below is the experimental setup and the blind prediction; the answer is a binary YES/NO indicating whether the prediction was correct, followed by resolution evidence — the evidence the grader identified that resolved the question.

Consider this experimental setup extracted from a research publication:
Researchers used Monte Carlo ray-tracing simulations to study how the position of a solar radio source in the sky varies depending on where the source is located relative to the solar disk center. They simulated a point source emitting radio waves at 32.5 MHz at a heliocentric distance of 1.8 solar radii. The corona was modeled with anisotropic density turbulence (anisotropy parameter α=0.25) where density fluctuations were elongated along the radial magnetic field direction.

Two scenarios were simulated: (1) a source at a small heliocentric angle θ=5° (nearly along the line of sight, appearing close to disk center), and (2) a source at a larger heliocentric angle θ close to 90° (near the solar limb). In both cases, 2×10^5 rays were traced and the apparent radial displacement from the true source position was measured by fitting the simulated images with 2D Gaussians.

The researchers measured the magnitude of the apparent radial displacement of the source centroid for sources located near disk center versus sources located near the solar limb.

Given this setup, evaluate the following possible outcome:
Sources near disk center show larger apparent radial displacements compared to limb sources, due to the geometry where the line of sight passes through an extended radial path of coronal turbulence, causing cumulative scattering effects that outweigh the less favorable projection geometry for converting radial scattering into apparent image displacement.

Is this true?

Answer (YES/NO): NO